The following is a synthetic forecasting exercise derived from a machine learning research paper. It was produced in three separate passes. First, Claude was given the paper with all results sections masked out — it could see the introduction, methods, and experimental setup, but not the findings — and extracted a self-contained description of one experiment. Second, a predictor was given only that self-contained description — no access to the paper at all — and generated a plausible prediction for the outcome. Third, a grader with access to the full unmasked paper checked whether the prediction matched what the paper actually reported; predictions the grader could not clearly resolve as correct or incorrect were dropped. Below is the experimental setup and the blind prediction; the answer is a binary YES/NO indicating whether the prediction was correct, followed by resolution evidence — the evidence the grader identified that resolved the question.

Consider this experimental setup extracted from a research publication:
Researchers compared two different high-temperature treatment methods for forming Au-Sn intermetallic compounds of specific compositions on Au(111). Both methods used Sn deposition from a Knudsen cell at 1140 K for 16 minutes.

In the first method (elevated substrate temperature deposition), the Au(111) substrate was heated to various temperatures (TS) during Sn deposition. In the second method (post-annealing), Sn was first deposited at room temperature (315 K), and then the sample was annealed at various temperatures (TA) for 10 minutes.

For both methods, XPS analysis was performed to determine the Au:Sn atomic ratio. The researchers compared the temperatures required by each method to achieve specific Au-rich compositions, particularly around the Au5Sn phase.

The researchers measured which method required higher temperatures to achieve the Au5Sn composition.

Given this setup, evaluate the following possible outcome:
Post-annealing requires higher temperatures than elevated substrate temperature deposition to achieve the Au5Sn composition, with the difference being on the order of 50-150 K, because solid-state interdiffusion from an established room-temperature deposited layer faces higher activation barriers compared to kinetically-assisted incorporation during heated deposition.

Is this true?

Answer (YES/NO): NO